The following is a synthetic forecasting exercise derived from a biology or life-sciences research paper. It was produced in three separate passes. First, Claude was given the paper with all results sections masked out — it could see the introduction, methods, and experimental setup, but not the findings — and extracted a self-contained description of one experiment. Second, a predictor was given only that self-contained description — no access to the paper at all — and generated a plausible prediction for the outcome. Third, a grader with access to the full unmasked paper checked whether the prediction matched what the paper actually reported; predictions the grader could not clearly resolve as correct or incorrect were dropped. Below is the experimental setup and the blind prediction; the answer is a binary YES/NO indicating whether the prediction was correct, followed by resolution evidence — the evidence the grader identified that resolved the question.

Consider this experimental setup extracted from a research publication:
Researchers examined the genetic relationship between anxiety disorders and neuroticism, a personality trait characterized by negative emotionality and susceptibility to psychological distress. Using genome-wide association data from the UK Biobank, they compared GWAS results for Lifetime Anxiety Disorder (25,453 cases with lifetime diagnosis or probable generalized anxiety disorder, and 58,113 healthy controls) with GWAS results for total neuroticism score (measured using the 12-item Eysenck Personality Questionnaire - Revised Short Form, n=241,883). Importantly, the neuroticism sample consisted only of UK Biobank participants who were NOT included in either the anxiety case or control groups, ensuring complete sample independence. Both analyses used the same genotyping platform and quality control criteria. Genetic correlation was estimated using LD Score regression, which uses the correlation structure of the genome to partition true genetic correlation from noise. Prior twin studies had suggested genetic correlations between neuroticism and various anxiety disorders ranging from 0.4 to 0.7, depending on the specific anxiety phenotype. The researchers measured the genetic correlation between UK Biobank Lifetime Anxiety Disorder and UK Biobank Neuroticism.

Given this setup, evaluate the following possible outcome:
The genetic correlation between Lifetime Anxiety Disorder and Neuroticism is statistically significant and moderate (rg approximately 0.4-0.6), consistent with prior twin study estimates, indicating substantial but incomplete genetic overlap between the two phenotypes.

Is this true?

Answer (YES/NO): NO